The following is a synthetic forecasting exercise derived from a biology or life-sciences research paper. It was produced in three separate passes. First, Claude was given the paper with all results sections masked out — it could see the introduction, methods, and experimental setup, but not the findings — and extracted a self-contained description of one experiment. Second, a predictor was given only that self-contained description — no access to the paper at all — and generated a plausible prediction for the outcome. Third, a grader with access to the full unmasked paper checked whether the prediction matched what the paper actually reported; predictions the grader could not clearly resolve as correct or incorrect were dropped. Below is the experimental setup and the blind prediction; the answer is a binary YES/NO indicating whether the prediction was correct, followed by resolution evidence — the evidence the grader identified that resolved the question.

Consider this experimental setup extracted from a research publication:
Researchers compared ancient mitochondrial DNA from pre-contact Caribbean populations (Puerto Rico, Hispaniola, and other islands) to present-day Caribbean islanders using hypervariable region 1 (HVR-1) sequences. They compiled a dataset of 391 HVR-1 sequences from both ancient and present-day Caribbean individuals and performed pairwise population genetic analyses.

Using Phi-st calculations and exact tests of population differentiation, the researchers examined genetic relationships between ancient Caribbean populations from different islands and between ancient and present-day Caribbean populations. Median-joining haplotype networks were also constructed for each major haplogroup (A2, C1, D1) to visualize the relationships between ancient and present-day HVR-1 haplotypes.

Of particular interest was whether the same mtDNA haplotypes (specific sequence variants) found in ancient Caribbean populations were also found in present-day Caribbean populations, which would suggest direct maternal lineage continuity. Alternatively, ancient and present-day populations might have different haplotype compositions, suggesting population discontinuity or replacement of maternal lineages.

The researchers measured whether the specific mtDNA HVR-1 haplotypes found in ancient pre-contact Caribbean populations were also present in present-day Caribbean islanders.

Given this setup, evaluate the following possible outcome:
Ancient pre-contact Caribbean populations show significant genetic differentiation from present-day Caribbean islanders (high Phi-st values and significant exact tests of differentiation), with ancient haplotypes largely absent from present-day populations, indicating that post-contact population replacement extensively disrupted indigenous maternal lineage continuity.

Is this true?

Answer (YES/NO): NO